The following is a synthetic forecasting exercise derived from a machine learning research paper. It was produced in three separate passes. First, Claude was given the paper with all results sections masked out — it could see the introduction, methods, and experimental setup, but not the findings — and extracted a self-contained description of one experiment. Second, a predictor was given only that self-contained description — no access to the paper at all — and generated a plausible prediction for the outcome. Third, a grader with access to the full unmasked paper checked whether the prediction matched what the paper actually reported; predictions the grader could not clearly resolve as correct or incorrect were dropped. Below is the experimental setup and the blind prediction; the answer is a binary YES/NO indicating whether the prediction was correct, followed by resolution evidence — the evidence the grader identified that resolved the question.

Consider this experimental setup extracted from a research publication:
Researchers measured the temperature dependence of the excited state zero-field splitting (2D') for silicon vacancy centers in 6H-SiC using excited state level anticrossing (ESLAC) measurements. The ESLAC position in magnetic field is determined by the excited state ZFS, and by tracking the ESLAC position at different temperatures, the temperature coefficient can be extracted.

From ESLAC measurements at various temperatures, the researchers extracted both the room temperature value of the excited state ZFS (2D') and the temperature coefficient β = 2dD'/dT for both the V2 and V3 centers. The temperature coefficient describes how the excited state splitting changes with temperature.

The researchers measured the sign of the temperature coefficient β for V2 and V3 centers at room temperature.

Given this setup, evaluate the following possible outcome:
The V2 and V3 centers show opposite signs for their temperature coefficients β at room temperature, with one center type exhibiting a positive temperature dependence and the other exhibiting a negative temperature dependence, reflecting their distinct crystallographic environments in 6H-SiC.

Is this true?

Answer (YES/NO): YES